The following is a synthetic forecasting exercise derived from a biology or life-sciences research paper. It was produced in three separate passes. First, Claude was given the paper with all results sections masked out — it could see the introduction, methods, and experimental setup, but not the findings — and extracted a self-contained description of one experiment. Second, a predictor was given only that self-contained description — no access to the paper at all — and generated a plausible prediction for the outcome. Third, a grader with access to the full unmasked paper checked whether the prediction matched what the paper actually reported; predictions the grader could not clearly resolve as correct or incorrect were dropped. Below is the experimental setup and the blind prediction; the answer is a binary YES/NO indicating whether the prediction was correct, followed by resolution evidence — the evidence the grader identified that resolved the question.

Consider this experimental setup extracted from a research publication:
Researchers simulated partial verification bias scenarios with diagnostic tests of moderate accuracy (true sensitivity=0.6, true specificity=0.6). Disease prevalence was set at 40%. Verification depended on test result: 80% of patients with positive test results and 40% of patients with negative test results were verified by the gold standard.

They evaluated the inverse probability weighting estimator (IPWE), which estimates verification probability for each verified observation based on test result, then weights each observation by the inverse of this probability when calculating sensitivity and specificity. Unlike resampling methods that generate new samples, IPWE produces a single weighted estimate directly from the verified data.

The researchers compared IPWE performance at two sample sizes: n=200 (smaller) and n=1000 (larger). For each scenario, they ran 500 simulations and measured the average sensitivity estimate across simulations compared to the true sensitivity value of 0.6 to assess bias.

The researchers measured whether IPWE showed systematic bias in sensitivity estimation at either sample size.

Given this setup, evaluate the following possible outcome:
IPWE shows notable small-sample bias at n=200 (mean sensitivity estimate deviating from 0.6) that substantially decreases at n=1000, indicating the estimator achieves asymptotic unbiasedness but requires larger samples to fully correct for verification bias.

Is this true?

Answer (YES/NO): NO